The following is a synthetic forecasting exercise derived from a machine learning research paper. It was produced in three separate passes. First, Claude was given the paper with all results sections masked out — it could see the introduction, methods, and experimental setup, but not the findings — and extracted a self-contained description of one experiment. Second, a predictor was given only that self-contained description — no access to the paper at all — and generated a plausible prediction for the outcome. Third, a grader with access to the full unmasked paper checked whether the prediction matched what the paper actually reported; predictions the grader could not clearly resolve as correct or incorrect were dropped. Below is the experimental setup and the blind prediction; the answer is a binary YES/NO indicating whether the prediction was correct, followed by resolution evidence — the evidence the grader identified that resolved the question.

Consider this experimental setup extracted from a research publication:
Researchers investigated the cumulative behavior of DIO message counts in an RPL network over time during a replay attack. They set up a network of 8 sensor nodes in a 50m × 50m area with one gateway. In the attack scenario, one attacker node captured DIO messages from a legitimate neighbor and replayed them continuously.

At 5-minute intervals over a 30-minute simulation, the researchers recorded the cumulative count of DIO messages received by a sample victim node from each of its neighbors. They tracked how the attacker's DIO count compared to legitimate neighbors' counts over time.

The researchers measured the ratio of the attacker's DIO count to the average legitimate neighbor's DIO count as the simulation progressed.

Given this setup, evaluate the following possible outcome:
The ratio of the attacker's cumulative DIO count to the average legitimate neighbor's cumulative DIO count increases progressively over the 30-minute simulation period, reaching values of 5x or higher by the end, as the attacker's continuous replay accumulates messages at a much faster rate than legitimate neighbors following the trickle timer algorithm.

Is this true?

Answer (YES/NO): YES